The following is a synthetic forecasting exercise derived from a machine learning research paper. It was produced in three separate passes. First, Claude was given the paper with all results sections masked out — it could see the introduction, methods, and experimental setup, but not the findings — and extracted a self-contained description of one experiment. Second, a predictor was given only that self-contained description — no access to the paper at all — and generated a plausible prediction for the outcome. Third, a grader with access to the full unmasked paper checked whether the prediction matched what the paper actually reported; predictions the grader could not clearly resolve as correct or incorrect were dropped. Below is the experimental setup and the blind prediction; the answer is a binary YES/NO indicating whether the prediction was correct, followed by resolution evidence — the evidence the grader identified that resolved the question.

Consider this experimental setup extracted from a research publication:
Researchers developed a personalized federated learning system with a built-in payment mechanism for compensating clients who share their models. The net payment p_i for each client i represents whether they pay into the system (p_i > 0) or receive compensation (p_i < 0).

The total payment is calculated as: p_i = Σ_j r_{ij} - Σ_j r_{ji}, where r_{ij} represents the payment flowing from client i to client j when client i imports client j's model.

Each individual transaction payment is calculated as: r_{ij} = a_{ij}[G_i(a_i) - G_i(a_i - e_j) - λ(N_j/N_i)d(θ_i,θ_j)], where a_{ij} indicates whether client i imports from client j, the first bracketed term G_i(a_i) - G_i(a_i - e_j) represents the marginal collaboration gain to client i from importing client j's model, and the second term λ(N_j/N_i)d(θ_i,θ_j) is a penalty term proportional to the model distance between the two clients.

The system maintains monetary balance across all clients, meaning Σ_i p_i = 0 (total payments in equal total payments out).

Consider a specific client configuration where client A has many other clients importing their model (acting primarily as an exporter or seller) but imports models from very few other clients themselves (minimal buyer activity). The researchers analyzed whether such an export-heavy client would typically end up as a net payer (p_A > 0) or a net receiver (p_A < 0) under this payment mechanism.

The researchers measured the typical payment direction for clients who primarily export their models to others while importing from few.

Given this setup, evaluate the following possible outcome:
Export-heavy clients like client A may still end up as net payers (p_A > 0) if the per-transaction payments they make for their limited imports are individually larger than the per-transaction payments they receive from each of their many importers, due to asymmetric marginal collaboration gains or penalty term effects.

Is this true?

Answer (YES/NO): NO